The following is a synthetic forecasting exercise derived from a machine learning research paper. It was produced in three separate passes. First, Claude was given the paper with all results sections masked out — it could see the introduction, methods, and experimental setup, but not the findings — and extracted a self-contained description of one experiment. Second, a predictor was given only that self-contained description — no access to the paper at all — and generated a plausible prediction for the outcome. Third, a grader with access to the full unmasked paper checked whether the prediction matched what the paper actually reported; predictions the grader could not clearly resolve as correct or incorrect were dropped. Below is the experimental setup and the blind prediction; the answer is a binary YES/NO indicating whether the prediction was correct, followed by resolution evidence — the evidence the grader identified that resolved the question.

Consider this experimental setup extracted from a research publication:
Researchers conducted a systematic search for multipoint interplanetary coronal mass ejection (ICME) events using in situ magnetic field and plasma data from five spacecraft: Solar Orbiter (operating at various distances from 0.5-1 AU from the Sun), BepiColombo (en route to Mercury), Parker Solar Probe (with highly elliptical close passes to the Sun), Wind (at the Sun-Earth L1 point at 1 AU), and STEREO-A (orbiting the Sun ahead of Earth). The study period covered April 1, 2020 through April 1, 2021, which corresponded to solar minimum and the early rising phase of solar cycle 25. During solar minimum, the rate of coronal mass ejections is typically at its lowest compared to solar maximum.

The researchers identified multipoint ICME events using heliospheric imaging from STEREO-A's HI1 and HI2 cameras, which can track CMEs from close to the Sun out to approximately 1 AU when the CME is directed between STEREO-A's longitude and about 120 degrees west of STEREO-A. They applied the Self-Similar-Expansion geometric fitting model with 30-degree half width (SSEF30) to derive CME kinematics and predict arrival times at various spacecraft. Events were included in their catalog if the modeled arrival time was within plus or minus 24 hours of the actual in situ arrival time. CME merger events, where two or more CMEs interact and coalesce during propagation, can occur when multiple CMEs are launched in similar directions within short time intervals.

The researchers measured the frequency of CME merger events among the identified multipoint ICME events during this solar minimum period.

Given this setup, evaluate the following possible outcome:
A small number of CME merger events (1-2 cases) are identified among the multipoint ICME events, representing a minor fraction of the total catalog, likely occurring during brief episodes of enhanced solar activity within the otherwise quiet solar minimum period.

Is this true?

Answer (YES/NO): YES